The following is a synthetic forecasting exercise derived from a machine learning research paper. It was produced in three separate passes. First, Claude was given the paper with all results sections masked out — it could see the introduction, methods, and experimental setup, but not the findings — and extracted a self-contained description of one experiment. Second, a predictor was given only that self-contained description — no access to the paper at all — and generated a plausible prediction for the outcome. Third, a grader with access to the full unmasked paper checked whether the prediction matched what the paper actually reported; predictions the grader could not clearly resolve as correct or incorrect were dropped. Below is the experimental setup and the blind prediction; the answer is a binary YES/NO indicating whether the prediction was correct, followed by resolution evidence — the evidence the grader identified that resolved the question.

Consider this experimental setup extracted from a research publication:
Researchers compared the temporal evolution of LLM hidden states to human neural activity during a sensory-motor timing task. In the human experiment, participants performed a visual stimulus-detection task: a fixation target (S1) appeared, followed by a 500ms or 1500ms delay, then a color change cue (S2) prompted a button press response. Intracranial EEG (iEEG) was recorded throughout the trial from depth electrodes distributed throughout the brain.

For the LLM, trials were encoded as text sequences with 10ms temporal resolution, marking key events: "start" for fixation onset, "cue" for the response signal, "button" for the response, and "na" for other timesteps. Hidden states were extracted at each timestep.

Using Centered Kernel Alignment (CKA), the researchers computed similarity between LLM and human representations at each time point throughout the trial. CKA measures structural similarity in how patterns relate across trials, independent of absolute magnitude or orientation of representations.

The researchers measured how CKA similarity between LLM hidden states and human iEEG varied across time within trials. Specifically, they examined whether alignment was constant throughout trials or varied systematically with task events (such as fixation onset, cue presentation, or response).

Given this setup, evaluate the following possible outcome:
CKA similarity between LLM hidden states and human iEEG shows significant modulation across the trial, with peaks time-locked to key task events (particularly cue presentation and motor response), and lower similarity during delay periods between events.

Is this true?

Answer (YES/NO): YES